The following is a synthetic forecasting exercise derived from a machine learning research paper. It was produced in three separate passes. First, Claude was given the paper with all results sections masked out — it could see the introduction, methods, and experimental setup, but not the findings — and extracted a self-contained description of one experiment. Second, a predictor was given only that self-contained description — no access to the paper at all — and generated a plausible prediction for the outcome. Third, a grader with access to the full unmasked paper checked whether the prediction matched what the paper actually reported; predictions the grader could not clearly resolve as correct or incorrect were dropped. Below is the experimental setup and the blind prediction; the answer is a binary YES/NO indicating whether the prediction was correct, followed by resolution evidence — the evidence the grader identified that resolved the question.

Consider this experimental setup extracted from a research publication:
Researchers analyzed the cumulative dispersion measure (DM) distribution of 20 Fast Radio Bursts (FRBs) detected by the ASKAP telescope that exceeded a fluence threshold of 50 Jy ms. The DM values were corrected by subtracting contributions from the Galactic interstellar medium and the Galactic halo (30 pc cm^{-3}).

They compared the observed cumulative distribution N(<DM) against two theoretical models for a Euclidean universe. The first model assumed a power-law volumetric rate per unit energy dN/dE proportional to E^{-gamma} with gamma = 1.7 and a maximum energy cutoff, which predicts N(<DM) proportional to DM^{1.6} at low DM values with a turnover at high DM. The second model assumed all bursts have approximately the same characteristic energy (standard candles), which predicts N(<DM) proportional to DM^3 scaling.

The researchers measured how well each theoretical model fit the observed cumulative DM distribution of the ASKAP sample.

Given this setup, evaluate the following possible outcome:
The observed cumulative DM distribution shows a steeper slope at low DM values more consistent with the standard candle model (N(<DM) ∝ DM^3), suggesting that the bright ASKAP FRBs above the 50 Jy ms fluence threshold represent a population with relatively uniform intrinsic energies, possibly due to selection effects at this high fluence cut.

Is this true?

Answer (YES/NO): NO